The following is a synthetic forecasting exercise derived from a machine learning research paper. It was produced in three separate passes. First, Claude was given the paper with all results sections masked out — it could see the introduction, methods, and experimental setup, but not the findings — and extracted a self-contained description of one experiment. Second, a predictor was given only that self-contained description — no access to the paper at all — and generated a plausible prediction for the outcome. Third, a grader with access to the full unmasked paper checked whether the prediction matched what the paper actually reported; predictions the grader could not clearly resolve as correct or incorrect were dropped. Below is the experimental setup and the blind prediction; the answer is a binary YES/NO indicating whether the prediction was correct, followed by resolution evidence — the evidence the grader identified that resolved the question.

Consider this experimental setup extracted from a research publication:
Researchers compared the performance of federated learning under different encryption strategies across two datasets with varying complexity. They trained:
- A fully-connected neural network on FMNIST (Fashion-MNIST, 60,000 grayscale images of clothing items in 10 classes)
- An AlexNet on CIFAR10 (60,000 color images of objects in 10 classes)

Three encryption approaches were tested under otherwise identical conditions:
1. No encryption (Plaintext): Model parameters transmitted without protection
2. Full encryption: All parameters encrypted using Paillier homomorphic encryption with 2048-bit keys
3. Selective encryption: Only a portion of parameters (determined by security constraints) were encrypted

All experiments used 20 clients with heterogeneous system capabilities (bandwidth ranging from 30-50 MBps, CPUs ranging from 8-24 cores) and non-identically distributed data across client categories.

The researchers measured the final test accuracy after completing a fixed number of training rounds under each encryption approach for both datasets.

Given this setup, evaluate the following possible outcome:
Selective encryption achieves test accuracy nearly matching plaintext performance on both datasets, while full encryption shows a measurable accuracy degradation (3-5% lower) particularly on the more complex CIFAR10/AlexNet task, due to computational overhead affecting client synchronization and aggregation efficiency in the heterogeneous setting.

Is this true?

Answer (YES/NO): NO